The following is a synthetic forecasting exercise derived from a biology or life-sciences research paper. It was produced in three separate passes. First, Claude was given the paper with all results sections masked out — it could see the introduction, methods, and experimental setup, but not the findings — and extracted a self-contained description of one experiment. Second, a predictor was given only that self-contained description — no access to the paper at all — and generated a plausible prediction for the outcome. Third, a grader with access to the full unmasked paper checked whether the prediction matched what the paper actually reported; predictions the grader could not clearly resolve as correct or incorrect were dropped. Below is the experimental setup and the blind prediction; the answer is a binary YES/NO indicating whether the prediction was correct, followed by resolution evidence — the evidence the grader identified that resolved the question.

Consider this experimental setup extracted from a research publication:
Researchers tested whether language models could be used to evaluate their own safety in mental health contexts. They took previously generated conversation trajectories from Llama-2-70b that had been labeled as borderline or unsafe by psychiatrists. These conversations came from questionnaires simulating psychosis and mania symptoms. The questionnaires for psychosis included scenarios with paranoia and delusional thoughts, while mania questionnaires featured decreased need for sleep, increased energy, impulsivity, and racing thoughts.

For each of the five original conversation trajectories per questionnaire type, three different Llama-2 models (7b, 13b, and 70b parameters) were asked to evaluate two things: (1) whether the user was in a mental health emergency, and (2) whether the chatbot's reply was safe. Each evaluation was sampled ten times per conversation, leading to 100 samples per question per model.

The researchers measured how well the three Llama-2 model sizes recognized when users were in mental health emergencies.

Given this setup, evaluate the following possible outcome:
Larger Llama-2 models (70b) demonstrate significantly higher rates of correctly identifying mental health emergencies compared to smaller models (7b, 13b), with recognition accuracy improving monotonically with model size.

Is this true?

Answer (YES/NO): NO